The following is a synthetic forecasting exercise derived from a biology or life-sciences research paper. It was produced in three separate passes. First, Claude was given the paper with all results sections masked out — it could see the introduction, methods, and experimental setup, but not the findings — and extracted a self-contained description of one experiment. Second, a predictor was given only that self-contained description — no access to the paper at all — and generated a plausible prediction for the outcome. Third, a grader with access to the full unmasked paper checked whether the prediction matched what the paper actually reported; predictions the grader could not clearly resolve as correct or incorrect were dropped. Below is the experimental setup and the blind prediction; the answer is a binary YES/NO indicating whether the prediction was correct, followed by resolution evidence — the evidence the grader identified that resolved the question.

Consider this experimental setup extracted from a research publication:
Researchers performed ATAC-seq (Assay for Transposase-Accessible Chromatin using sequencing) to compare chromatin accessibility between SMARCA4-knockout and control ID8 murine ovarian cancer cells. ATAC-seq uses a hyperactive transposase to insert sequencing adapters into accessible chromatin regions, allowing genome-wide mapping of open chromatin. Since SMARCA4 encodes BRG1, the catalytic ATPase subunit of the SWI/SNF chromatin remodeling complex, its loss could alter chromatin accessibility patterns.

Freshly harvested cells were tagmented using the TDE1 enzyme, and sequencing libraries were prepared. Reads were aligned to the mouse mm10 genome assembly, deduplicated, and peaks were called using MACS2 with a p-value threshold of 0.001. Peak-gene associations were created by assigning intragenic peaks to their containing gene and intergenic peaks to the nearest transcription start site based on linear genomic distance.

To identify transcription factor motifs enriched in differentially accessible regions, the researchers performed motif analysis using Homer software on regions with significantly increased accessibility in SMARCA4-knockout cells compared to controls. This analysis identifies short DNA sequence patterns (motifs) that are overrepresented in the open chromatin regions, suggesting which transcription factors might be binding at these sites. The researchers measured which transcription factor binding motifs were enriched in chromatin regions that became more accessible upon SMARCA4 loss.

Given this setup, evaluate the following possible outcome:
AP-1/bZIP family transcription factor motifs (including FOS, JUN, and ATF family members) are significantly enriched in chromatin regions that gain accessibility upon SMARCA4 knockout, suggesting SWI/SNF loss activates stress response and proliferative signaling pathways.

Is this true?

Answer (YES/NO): YES